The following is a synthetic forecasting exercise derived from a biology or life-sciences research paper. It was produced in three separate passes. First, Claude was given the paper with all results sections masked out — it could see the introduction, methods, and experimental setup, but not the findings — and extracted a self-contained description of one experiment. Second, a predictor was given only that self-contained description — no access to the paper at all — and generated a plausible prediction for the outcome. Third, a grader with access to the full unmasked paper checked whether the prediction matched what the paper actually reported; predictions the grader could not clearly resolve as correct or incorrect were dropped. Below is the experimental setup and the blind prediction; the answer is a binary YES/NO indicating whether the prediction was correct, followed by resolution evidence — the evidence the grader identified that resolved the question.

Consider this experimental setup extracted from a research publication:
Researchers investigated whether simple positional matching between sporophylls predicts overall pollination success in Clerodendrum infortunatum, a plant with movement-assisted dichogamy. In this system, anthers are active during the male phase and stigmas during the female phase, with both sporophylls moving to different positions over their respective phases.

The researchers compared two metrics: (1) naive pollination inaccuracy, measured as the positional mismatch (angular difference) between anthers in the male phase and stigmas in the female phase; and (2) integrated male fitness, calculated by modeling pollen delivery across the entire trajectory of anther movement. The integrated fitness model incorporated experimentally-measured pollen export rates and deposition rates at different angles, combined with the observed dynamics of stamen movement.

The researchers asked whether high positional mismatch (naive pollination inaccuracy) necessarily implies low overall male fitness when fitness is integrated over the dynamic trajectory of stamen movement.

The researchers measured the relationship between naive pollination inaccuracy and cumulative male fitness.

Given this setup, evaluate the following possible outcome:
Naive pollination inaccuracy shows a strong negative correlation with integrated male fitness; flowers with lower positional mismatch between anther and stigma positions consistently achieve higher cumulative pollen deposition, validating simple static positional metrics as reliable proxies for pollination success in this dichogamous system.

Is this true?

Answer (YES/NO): NO